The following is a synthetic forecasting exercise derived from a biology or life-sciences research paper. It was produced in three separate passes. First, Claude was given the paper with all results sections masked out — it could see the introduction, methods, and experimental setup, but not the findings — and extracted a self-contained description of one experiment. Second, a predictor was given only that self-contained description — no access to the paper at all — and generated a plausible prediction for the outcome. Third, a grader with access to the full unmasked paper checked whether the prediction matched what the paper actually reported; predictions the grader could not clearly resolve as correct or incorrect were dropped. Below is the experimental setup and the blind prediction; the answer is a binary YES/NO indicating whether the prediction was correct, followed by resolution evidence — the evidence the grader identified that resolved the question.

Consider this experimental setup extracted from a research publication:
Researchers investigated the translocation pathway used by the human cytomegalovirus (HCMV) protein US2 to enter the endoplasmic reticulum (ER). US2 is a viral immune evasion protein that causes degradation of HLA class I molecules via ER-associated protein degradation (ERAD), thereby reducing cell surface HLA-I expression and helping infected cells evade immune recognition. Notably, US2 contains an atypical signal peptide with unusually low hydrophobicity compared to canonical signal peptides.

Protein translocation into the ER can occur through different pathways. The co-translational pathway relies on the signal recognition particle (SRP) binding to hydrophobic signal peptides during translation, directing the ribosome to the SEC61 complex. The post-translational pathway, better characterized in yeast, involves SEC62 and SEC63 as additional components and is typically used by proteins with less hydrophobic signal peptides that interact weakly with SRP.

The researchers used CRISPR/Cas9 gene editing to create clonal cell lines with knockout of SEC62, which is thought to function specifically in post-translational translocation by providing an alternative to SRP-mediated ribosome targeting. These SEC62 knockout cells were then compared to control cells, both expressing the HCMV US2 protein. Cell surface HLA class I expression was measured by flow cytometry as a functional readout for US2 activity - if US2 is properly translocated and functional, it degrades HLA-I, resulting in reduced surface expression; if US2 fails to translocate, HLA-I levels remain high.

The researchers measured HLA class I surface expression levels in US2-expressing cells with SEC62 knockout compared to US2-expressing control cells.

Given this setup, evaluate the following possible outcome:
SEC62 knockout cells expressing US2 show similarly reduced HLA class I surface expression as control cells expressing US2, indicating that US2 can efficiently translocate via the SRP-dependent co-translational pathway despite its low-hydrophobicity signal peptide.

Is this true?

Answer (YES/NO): NO